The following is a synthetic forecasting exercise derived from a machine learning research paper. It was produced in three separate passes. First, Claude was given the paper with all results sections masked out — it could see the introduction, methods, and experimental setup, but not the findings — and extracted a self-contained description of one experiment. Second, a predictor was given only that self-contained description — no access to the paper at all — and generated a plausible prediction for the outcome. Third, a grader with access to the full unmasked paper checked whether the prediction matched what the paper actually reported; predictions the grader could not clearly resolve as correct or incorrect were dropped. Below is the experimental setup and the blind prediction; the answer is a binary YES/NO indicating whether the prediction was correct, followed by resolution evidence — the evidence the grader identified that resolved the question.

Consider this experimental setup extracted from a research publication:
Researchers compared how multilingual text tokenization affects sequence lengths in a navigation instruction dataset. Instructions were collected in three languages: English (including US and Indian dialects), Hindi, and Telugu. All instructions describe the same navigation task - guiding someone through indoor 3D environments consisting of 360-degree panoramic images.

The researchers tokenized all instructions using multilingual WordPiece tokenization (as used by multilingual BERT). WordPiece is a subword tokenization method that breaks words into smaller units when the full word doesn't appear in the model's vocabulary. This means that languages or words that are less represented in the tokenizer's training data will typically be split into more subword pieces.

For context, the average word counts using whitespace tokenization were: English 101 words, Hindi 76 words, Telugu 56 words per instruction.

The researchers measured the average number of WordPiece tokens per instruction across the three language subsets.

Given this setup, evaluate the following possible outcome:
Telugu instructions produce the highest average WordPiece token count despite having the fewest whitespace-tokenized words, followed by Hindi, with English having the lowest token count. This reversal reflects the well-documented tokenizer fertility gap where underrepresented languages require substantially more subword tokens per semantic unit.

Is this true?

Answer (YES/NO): YES